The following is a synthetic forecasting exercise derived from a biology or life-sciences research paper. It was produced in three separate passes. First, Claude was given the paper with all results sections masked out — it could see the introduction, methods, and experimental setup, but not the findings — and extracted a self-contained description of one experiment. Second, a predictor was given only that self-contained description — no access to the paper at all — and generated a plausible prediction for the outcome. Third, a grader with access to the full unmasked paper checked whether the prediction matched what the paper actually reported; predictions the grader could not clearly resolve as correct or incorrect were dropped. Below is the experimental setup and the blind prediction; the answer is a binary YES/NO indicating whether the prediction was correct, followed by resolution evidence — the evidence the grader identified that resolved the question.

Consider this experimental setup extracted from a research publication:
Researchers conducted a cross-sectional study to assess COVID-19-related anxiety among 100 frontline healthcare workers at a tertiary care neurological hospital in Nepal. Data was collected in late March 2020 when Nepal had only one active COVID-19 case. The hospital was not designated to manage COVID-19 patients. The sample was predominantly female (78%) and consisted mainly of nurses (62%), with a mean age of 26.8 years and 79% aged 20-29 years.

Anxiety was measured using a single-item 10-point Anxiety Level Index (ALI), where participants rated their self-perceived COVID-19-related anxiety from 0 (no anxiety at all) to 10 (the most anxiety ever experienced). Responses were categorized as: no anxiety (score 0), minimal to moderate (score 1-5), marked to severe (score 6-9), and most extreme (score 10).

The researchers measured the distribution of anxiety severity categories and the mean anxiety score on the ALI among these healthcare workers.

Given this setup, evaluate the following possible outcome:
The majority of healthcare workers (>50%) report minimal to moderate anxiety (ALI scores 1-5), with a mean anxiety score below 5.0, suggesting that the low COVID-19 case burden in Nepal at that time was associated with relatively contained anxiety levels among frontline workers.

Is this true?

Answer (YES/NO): NO